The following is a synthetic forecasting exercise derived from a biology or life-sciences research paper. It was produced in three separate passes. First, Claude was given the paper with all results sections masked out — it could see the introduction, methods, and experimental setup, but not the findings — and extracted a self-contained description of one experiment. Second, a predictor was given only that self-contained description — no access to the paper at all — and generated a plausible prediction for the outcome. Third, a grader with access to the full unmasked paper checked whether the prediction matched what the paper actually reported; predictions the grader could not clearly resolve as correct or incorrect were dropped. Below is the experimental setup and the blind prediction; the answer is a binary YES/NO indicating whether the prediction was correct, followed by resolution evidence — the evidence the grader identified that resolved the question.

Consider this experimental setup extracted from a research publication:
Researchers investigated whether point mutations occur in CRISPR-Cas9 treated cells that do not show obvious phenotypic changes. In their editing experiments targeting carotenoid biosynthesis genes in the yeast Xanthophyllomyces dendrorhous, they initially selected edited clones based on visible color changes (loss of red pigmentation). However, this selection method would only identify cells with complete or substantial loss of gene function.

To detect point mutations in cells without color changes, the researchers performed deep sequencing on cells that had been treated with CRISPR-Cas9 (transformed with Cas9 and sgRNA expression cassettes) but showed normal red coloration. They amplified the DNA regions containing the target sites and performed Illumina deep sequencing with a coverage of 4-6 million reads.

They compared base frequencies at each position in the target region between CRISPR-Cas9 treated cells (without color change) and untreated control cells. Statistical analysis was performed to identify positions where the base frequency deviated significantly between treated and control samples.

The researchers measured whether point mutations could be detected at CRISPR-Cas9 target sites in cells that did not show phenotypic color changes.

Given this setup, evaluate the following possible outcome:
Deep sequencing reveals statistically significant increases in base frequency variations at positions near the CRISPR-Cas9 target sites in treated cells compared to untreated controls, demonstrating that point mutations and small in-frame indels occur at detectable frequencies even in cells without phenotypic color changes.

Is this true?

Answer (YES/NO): NO